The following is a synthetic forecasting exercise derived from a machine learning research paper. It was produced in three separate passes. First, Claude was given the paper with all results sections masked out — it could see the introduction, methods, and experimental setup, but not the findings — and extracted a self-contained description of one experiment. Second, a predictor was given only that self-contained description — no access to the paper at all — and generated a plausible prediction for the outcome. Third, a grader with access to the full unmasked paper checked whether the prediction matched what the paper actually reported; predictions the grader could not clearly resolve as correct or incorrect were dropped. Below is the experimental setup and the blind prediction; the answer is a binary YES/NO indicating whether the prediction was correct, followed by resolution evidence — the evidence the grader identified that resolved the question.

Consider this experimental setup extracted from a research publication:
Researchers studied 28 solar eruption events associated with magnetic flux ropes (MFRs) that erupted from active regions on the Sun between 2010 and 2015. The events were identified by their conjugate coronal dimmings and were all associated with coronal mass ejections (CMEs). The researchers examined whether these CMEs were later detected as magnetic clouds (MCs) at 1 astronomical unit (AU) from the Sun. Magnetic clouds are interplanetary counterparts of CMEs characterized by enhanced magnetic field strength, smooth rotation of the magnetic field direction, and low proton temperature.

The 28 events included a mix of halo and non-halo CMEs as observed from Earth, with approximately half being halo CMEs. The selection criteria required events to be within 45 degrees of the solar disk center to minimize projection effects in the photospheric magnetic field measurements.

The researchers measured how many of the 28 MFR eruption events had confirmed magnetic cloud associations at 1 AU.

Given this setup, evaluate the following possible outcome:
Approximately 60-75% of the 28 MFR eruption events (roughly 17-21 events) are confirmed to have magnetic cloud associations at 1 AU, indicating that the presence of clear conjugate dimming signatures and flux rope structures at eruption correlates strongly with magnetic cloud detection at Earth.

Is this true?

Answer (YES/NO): NO